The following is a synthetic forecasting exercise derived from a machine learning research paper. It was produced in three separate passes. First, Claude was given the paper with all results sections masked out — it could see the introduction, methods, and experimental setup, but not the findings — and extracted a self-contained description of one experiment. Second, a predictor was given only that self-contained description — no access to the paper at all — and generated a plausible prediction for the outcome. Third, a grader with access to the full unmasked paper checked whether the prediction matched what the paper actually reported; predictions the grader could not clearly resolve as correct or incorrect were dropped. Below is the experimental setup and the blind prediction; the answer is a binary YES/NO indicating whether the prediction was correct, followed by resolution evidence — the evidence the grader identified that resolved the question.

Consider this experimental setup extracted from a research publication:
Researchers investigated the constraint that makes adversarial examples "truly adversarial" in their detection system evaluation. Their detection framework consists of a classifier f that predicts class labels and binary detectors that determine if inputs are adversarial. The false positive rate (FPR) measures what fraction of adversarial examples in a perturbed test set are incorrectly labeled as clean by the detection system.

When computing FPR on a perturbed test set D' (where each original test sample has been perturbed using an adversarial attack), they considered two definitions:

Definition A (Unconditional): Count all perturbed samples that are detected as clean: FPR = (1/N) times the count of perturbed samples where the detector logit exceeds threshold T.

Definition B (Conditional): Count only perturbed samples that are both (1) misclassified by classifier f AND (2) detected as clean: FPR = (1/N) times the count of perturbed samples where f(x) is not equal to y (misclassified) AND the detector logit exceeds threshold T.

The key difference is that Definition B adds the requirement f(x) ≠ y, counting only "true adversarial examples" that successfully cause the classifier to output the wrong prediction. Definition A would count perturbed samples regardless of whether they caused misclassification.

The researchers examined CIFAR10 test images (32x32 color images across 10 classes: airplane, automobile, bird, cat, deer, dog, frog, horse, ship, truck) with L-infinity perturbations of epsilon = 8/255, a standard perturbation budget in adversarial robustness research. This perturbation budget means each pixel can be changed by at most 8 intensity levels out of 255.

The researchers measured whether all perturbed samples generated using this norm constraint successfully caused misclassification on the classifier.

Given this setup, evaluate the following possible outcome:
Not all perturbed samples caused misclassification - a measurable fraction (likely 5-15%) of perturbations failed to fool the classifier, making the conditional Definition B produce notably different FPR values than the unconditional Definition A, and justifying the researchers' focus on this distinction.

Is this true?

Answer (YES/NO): NO